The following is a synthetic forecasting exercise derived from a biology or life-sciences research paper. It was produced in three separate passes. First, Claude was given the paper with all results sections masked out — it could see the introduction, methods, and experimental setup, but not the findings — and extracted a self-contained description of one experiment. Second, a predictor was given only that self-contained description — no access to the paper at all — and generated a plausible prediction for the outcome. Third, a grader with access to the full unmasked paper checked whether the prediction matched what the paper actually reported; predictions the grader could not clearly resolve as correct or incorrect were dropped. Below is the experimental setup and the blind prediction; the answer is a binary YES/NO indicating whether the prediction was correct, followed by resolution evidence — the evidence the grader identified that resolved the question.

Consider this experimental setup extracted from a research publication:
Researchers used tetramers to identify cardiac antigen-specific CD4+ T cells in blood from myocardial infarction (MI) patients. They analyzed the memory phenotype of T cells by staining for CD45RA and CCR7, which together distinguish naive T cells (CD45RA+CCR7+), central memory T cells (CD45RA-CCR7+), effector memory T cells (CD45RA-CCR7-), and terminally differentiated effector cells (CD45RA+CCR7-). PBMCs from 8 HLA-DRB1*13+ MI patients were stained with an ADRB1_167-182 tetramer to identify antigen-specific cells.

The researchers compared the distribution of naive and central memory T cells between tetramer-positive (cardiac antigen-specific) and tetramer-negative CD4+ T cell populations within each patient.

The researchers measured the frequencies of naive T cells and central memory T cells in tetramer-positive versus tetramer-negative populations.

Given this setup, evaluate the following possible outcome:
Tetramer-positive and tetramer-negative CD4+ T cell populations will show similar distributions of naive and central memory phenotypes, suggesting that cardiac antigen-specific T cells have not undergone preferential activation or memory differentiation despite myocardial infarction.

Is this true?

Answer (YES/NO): NO